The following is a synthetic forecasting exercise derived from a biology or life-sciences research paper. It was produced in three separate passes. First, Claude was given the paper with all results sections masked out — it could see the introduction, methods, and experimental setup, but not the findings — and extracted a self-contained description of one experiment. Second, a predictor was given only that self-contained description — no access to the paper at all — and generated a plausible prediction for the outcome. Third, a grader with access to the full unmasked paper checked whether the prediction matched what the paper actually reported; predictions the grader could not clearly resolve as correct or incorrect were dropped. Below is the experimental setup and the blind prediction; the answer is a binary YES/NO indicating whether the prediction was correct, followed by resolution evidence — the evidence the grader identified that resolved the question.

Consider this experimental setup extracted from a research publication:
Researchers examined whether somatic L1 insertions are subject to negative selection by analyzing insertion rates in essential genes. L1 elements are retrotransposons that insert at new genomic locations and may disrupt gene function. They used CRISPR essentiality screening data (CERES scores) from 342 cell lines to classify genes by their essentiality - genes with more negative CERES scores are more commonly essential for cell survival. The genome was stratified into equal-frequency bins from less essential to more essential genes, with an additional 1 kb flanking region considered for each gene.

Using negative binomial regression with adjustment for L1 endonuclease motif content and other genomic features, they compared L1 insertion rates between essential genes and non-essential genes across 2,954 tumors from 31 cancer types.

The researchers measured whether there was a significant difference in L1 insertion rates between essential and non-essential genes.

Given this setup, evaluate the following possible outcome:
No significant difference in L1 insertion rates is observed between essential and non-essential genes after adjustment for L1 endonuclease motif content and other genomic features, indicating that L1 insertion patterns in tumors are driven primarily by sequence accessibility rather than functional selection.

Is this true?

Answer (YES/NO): YES